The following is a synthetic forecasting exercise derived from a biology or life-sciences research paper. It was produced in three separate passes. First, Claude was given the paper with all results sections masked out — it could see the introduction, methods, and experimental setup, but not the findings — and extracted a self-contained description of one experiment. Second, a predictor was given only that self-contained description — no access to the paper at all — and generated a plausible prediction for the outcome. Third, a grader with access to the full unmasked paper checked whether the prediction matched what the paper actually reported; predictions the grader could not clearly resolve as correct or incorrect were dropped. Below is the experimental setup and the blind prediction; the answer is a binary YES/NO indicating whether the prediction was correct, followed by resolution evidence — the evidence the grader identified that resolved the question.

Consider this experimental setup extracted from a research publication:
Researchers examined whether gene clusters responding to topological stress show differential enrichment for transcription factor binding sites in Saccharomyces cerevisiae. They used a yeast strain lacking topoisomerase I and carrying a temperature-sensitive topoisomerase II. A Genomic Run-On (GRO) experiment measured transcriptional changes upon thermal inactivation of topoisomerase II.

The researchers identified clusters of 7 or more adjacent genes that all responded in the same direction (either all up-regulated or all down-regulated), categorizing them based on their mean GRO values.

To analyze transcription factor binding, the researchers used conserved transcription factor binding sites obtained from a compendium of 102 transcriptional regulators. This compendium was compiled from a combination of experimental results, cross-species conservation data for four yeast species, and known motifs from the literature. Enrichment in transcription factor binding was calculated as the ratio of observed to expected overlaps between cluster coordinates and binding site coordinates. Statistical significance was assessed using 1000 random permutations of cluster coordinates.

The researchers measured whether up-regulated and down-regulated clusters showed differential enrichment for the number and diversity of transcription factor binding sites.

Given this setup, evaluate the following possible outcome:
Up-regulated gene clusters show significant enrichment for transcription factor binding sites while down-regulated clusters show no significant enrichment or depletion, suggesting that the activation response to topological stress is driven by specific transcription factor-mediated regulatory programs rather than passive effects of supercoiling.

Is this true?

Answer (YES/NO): NO